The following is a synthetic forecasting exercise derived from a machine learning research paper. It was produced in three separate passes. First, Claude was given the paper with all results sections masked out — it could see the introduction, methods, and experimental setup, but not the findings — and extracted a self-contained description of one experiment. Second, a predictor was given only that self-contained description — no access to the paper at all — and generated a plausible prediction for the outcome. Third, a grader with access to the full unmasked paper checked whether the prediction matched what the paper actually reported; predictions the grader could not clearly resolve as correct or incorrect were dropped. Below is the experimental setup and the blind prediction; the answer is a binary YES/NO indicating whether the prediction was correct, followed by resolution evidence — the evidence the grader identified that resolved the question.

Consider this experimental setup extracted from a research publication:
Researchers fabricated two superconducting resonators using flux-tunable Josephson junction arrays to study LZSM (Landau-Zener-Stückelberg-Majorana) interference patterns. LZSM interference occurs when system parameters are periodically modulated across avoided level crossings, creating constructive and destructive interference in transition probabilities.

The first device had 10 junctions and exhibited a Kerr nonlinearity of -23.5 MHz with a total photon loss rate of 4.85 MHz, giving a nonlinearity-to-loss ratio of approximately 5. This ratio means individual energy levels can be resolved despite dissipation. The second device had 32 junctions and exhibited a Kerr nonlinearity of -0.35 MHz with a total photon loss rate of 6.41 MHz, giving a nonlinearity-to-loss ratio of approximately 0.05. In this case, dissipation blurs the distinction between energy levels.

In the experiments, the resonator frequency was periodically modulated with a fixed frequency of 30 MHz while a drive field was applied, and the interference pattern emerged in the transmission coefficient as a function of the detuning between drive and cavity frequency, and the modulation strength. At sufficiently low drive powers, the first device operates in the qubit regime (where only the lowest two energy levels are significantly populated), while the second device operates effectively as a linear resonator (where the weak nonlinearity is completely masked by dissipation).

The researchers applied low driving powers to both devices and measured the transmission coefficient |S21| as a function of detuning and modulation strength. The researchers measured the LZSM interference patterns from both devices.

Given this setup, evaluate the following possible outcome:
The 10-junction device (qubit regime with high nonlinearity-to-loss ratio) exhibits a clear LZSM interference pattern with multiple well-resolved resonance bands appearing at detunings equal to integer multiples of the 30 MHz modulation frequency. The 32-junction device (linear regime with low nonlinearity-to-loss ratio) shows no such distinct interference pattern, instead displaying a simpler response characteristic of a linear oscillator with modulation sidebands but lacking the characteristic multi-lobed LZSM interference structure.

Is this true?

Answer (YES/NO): NO